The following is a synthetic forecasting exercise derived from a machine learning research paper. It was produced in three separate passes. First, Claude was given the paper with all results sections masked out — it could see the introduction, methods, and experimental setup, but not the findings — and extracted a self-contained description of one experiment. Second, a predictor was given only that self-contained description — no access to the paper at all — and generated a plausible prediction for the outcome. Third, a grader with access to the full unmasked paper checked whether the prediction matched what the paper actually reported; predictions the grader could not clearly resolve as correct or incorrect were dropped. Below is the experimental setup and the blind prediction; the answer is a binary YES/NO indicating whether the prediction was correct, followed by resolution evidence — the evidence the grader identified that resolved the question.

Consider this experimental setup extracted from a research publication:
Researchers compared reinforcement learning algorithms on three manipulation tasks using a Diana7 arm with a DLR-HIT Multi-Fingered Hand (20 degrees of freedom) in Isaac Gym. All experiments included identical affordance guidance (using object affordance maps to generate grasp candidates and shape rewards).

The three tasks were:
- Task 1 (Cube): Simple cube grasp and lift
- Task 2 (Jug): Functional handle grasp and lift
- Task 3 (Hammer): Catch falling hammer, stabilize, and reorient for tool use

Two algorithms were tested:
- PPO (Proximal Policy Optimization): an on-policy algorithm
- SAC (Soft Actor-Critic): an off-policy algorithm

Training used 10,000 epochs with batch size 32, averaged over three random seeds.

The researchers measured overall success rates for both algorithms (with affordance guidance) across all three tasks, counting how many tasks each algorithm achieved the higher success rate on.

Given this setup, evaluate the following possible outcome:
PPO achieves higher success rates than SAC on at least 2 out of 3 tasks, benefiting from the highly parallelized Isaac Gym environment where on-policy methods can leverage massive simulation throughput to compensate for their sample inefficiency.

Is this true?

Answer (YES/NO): YES